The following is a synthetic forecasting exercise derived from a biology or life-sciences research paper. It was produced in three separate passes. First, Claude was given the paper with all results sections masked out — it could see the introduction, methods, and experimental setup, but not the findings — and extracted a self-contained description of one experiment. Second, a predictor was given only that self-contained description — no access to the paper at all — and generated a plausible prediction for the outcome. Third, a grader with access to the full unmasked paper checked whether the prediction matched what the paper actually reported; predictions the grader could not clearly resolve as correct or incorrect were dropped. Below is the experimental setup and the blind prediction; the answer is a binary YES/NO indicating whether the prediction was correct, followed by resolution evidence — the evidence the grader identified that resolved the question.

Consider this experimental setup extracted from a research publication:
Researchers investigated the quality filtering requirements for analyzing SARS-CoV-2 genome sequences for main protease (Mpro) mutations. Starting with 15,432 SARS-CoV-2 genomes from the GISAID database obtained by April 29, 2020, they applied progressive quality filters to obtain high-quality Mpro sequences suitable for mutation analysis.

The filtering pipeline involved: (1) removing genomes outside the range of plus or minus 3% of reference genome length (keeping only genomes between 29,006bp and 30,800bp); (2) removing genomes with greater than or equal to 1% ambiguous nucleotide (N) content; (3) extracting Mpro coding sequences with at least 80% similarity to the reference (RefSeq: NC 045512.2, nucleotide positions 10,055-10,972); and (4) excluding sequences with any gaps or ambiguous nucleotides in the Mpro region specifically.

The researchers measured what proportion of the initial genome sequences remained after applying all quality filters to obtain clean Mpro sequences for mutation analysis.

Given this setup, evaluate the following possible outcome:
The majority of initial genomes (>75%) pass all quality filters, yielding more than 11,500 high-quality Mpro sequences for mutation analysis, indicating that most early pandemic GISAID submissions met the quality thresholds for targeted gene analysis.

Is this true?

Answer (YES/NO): NO